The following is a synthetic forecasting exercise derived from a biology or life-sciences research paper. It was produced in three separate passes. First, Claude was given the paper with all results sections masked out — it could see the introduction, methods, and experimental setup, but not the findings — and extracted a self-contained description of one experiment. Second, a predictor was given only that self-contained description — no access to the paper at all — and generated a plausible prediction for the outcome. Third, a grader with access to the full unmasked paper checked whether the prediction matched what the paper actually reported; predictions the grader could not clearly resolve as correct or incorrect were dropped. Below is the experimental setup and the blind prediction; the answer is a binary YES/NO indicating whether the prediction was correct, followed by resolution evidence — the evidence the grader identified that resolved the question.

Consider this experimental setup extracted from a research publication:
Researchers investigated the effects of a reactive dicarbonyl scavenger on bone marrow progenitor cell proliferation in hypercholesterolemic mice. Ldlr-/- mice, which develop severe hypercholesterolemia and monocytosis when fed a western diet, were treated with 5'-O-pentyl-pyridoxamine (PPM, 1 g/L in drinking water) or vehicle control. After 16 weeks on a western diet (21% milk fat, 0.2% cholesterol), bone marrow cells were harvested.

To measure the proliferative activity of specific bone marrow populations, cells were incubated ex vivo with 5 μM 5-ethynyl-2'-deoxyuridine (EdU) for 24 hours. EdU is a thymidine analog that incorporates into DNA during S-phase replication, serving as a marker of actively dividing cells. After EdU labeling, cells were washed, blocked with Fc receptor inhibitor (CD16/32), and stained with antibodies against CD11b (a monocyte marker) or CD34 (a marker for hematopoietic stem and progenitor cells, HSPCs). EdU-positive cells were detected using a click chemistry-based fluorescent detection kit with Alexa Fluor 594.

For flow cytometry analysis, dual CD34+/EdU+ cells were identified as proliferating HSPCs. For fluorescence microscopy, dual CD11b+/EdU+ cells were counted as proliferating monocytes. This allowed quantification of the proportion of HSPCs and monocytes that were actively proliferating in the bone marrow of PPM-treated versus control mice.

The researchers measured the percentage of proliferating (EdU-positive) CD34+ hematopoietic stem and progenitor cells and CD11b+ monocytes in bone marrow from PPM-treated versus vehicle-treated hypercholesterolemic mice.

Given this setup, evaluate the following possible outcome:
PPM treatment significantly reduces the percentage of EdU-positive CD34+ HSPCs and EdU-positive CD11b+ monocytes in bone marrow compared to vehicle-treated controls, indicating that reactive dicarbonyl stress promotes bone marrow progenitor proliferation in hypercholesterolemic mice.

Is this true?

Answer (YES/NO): YES